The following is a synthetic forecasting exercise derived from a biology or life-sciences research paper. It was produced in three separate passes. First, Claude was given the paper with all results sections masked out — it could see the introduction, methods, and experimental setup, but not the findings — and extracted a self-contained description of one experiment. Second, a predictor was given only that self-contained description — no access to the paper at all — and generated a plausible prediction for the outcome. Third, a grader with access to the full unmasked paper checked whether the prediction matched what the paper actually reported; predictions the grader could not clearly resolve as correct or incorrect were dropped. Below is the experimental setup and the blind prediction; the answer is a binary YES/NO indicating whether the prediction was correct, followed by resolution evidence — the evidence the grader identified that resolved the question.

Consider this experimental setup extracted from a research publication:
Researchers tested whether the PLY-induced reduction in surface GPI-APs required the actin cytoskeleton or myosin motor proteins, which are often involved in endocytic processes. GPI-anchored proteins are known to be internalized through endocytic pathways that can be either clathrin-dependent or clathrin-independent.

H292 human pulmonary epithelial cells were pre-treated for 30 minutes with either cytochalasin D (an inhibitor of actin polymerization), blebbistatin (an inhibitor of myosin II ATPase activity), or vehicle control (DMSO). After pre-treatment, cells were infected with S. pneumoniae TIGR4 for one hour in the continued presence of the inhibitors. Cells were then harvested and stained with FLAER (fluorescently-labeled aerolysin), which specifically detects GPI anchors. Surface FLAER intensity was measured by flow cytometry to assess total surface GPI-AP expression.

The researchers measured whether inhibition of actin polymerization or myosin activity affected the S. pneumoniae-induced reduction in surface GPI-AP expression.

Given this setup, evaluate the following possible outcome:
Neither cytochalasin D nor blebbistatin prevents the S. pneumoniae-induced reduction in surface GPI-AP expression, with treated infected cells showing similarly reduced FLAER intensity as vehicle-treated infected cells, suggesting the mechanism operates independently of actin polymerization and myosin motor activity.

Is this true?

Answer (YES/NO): YES